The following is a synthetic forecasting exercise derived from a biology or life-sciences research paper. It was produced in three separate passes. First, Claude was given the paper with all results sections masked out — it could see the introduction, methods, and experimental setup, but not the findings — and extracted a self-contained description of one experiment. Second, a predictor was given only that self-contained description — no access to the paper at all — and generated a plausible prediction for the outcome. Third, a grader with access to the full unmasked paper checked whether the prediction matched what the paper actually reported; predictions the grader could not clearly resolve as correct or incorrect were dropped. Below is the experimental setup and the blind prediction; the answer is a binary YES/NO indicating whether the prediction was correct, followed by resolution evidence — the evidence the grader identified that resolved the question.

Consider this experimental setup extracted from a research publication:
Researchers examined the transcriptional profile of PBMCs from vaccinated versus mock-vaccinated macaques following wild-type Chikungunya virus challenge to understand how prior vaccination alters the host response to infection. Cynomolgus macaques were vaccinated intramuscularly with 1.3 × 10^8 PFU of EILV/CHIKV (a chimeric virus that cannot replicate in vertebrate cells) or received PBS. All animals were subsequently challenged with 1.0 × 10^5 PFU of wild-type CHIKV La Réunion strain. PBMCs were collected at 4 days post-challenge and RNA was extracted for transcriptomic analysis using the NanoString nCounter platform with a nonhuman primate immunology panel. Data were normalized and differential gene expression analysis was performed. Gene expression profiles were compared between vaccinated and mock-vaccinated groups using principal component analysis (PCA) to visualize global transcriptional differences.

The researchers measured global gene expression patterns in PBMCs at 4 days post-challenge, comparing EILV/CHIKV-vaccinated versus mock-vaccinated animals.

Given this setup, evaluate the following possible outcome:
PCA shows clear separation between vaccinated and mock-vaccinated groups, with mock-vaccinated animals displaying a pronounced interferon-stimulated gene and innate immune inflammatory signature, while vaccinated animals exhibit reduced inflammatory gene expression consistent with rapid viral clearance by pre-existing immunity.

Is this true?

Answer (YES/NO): NO